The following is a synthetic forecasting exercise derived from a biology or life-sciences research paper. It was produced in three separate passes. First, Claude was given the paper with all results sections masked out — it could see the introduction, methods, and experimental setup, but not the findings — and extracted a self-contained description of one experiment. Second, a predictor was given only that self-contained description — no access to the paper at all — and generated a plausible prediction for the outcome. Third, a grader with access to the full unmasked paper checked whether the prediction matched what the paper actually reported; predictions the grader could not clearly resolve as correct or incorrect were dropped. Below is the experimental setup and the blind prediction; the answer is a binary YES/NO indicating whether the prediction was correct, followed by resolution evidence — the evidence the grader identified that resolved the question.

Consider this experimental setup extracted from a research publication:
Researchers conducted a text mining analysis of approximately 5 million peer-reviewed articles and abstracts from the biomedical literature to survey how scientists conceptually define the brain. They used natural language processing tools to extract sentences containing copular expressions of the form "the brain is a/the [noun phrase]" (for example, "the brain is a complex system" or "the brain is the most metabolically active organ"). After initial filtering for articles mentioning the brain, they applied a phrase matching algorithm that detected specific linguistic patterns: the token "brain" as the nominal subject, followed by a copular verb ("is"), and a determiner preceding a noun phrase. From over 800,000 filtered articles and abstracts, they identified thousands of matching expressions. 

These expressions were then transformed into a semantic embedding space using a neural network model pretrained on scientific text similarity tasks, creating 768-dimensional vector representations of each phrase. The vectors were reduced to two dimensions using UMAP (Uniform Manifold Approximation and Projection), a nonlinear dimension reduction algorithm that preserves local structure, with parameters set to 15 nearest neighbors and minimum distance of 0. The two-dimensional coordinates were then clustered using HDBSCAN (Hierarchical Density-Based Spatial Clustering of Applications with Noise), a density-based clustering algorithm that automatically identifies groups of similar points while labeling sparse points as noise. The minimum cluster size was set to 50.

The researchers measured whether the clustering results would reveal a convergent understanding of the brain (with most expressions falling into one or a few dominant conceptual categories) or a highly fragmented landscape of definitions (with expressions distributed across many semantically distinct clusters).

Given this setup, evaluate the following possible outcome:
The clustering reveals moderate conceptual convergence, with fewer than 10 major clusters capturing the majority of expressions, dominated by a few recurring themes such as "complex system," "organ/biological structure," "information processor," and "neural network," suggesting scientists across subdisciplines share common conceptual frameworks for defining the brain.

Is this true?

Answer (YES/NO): NO